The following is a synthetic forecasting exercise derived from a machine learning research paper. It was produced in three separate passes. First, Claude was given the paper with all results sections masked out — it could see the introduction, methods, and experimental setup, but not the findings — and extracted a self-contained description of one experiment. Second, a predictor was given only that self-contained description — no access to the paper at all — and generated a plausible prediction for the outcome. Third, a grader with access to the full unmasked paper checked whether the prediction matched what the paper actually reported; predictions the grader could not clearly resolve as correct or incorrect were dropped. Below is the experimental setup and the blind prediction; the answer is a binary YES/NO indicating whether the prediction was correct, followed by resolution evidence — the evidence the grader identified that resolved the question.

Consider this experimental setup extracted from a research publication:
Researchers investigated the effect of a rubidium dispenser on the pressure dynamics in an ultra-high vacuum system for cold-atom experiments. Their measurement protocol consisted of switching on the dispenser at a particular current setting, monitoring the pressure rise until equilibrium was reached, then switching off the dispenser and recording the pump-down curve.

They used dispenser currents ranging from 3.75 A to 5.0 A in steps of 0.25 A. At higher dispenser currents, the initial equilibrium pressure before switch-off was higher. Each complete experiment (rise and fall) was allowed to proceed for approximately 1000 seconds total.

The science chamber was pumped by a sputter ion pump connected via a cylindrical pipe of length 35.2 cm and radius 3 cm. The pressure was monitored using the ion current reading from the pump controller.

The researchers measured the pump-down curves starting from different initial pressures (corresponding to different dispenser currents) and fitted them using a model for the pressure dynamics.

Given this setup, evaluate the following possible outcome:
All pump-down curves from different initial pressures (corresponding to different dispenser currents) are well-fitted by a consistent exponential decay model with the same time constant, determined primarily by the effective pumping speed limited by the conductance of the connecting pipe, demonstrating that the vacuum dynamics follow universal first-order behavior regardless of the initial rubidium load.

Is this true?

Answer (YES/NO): NO